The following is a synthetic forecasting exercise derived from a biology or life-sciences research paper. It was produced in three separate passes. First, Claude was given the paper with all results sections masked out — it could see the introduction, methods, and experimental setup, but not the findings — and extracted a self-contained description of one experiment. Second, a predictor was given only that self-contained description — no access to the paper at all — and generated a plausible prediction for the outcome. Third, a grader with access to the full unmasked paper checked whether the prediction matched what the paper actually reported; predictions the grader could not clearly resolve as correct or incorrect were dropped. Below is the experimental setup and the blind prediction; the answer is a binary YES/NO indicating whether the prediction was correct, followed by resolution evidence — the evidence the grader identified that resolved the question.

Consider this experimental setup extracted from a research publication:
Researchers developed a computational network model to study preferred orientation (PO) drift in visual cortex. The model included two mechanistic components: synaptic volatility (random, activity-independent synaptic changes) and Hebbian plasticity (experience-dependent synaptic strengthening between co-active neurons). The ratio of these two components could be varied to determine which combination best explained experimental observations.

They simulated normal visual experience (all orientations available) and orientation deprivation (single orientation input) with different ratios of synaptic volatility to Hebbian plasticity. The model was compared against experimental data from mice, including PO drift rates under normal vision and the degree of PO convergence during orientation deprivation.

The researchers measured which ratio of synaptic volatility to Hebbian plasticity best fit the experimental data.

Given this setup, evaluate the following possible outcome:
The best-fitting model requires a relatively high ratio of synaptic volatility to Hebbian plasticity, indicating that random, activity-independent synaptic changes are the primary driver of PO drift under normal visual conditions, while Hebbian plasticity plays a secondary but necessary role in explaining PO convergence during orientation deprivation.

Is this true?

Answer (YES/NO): YES